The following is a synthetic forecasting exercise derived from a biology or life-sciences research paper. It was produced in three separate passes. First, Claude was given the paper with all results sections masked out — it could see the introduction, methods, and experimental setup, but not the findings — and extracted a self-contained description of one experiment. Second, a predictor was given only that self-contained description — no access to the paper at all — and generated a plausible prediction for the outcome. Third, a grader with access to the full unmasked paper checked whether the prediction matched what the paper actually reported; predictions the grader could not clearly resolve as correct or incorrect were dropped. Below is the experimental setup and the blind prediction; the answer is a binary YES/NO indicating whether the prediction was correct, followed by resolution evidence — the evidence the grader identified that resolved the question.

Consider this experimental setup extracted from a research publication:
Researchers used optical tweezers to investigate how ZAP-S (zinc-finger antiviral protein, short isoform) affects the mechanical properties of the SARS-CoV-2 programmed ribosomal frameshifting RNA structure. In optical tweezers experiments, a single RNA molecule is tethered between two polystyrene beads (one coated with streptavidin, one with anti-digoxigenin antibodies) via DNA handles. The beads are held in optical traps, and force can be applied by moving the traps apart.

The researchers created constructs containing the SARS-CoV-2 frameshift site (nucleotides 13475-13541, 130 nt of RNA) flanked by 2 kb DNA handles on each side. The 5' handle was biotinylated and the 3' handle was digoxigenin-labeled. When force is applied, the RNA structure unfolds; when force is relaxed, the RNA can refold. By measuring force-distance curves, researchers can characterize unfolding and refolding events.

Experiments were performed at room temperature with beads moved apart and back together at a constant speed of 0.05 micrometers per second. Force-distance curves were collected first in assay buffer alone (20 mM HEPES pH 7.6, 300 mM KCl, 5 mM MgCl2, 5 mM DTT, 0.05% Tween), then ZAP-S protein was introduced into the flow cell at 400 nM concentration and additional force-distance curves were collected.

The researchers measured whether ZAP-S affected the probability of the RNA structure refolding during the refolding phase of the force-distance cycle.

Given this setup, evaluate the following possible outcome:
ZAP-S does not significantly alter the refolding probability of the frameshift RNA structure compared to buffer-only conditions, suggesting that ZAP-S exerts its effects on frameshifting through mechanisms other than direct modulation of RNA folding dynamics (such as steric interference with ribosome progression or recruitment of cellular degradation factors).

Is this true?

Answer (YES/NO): NO